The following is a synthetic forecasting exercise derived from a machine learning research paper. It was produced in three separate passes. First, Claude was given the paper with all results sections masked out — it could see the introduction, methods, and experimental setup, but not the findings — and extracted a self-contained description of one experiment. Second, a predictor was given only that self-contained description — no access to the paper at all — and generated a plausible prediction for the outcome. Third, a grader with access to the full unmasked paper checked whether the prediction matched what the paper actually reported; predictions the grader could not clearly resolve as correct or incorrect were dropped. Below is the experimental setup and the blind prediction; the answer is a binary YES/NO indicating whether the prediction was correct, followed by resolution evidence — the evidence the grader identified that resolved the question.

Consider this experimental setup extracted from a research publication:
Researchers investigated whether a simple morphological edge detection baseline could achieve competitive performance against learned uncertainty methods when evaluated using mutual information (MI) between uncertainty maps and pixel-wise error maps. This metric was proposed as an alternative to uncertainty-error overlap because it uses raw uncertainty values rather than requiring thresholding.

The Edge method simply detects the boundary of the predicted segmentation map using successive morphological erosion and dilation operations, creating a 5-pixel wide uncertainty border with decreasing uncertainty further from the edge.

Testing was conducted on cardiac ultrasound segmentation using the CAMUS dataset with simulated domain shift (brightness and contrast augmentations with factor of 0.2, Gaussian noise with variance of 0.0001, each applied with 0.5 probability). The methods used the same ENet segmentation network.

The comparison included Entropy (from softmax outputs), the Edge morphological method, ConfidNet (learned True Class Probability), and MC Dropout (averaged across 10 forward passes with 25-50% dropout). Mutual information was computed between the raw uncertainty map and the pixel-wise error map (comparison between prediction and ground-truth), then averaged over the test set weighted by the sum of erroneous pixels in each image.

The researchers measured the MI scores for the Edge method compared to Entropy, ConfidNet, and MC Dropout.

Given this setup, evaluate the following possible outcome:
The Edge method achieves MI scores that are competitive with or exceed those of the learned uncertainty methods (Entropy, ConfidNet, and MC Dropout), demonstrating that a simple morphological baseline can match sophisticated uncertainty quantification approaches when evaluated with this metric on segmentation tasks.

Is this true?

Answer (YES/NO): YES